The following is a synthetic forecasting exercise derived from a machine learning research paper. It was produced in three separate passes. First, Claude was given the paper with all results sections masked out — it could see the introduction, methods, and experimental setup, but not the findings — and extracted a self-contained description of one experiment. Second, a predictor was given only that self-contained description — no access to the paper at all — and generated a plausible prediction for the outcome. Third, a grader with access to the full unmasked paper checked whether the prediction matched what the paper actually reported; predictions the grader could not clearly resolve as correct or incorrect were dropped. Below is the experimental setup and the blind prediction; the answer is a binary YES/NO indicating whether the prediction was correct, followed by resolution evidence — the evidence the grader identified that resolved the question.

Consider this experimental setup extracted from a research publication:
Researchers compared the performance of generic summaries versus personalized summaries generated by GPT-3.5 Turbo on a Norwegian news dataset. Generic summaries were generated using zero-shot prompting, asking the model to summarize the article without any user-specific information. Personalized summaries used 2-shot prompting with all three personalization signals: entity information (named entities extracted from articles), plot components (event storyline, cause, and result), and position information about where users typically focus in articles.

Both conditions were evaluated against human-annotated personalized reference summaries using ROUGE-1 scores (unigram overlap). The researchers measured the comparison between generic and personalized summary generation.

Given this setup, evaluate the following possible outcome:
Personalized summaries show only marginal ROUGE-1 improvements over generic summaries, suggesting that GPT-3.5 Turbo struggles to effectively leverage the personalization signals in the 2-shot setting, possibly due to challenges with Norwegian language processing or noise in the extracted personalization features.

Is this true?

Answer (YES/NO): YES